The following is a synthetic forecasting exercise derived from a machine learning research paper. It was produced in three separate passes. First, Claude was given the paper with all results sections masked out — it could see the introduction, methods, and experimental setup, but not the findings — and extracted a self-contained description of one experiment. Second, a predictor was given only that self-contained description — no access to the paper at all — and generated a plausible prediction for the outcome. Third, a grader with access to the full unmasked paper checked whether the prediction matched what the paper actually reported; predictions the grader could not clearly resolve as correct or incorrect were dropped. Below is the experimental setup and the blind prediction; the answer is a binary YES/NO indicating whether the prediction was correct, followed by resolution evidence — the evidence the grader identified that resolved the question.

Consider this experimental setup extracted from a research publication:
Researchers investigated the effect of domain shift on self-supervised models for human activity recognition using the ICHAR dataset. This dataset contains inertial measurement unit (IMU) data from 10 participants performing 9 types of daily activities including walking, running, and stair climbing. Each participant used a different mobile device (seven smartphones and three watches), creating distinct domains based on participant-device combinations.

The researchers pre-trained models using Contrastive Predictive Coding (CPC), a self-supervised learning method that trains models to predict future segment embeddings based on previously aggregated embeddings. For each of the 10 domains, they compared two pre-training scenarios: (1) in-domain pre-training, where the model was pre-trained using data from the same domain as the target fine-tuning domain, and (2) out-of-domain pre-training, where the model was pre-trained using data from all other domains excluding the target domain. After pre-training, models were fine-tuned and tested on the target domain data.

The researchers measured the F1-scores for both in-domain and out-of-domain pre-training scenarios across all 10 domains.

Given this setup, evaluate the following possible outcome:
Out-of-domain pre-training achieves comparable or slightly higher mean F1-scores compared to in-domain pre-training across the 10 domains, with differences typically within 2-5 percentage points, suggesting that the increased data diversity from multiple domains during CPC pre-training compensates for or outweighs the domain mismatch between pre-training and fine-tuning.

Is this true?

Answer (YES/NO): NO